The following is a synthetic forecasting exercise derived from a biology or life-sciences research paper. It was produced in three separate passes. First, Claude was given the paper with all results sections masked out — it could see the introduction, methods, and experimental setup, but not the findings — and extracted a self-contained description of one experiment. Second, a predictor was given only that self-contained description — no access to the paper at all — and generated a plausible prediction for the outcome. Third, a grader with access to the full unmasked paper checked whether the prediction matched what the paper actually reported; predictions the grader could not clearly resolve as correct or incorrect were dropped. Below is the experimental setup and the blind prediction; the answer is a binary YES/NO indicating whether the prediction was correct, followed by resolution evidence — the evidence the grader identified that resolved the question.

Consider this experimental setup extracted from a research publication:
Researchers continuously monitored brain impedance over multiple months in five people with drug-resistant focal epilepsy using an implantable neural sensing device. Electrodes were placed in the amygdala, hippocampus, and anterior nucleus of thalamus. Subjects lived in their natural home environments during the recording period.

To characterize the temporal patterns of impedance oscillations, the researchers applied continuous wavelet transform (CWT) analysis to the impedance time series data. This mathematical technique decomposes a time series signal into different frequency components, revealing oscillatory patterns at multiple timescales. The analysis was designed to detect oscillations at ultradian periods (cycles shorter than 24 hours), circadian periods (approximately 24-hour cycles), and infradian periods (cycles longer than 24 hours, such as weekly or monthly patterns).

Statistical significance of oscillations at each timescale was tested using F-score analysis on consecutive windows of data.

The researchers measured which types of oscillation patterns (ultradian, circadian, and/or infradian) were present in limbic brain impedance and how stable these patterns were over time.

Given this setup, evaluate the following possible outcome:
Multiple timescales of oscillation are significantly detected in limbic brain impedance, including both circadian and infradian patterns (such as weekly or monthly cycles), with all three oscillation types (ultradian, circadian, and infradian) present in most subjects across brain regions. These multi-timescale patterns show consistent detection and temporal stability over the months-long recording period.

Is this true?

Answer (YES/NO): NO